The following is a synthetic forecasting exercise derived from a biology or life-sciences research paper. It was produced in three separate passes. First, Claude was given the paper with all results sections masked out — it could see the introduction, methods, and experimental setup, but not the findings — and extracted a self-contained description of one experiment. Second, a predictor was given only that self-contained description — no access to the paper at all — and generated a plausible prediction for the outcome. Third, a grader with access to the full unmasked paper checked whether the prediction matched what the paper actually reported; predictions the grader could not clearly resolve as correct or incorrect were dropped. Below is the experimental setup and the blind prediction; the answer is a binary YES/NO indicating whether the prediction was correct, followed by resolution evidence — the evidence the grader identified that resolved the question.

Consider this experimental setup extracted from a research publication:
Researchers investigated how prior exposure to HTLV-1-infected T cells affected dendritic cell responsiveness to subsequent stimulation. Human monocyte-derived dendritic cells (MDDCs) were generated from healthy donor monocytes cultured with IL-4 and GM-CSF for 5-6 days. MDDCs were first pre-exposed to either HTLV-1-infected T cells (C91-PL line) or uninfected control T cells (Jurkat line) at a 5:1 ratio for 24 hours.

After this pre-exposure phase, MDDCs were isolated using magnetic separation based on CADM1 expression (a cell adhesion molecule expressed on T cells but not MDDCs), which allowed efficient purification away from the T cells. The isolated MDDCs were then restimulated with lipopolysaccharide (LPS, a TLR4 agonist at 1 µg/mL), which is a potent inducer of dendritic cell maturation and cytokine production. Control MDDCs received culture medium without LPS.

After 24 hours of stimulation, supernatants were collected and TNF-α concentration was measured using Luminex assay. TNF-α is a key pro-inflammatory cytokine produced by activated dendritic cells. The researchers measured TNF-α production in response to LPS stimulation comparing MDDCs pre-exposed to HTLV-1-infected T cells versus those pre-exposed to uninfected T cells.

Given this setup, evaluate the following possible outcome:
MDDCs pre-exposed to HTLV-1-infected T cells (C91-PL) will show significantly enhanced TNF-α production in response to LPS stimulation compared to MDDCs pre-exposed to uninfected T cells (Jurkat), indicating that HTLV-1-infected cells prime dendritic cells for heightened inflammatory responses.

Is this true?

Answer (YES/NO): NO